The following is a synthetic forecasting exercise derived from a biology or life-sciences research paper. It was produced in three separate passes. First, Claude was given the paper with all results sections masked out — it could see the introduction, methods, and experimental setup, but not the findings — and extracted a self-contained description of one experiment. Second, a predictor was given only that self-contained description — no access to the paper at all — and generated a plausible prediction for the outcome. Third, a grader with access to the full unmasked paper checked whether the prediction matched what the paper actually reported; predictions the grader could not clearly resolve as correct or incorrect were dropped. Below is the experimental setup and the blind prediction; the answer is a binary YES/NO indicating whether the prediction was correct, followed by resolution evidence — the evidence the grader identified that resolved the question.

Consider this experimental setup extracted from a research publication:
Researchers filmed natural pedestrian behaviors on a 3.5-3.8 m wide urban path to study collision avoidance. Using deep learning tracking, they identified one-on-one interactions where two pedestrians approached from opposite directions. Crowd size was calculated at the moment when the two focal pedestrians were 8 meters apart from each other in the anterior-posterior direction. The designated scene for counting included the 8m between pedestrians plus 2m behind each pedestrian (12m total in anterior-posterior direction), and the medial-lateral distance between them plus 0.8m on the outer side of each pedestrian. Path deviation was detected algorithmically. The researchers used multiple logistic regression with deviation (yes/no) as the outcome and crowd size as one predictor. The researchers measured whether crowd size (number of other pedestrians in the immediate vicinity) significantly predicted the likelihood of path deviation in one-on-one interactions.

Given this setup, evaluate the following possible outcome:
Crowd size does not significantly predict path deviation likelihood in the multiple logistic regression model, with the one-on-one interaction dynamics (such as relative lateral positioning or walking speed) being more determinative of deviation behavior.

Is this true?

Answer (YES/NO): NO